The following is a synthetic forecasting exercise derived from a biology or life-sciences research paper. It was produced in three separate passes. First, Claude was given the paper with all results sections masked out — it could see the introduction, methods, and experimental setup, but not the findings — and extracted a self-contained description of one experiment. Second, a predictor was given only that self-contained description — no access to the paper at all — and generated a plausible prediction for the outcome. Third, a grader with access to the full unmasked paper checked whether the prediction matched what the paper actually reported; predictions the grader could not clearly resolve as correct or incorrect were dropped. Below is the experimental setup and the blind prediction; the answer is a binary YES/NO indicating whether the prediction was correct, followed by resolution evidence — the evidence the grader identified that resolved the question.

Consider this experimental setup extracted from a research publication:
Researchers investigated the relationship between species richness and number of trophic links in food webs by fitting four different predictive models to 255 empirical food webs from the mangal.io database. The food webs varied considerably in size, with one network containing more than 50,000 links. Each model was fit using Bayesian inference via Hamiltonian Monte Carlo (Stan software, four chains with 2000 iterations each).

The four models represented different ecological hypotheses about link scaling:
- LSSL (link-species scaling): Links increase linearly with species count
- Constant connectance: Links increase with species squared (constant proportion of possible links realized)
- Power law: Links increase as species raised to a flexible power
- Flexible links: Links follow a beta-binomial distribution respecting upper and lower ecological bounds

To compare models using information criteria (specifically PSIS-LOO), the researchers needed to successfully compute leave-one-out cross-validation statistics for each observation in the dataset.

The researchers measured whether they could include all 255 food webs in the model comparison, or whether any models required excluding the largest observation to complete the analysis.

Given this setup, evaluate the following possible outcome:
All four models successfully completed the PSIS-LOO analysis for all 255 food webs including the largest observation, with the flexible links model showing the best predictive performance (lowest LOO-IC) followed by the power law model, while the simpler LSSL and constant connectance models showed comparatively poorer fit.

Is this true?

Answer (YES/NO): NO